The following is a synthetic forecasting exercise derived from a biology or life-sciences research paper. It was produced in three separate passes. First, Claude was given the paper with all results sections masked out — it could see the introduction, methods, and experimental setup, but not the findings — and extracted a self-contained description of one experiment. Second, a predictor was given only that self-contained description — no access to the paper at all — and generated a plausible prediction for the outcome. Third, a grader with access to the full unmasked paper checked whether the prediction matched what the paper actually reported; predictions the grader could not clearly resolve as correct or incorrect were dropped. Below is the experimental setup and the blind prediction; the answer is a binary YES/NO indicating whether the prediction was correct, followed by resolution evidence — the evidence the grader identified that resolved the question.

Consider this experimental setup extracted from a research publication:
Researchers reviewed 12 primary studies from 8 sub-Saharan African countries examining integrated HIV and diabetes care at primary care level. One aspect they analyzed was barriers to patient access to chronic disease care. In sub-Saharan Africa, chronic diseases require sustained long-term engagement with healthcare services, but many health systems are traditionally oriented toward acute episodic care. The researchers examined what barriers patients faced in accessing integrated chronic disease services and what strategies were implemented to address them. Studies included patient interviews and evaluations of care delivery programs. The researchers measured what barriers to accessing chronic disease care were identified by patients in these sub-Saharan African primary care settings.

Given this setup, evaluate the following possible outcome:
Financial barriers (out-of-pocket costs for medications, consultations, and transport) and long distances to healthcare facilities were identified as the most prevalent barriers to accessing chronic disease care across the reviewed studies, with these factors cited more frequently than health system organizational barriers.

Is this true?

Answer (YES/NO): NO